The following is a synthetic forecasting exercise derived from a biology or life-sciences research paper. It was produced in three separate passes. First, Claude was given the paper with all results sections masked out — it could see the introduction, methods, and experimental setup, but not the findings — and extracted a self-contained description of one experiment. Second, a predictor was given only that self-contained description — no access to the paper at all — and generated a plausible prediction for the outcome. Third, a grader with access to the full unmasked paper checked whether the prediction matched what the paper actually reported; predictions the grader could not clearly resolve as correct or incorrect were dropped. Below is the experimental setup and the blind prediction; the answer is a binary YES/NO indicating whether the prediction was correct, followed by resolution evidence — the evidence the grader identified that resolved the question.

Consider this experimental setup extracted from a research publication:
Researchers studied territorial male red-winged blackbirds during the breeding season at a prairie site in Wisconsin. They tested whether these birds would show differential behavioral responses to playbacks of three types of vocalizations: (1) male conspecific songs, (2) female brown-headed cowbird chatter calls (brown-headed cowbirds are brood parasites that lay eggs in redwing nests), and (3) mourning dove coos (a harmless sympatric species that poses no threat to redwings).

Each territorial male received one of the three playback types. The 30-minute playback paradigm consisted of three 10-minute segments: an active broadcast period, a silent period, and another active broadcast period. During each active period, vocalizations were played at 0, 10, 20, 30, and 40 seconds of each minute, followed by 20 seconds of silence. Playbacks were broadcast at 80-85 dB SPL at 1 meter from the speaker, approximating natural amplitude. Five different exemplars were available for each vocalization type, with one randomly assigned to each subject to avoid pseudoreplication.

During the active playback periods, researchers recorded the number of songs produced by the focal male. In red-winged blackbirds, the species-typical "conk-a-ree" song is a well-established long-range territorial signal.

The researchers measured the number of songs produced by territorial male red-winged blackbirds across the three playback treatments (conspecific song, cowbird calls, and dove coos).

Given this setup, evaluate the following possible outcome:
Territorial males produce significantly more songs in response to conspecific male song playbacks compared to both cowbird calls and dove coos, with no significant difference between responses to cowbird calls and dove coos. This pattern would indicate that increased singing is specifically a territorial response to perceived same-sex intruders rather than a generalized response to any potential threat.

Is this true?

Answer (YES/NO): YES